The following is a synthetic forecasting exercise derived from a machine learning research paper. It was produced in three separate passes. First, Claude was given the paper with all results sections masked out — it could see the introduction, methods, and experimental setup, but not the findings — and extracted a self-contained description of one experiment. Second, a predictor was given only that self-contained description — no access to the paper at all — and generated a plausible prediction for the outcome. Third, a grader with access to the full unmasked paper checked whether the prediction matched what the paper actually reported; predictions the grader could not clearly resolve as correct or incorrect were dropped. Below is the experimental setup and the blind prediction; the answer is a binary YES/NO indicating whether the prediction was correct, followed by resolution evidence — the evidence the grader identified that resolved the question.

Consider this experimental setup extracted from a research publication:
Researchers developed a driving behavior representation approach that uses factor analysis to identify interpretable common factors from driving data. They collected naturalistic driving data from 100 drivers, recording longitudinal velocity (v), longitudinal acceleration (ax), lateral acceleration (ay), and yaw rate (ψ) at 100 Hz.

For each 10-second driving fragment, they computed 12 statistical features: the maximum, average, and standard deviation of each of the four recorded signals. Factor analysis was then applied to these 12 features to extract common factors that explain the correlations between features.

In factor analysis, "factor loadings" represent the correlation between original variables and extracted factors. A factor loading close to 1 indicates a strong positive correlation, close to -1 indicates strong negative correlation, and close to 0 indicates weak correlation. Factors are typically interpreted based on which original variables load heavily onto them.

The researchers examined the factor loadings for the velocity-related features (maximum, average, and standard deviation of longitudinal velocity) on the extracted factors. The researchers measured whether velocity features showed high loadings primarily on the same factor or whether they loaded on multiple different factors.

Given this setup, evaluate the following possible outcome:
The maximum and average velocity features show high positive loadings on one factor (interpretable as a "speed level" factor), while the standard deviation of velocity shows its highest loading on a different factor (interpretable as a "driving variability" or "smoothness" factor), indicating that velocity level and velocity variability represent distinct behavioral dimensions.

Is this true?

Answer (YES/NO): NO